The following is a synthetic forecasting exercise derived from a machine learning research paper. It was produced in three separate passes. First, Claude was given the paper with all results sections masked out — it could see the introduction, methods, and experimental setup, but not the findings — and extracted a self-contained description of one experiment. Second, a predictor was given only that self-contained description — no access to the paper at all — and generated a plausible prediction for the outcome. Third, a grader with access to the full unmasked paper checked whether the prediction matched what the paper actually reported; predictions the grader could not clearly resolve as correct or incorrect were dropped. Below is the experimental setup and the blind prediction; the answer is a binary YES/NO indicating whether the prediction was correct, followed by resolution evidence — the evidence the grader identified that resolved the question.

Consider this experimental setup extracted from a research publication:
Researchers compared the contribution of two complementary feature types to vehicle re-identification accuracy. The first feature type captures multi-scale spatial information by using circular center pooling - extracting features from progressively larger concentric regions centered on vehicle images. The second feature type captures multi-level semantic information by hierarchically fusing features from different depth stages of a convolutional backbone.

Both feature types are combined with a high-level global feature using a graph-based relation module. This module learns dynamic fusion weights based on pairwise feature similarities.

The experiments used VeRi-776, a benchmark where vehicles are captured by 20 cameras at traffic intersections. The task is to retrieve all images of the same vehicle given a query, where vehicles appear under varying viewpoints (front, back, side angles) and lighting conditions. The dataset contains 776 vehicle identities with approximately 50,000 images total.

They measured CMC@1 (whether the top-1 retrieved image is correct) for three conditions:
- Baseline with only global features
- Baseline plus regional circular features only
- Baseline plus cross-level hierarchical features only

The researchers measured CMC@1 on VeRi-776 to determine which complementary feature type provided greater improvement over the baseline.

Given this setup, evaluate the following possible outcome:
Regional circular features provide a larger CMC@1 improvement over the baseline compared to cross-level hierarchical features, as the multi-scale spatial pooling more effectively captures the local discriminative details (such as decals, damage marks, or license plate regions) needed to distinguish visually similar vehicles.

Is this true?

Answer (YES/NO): YES